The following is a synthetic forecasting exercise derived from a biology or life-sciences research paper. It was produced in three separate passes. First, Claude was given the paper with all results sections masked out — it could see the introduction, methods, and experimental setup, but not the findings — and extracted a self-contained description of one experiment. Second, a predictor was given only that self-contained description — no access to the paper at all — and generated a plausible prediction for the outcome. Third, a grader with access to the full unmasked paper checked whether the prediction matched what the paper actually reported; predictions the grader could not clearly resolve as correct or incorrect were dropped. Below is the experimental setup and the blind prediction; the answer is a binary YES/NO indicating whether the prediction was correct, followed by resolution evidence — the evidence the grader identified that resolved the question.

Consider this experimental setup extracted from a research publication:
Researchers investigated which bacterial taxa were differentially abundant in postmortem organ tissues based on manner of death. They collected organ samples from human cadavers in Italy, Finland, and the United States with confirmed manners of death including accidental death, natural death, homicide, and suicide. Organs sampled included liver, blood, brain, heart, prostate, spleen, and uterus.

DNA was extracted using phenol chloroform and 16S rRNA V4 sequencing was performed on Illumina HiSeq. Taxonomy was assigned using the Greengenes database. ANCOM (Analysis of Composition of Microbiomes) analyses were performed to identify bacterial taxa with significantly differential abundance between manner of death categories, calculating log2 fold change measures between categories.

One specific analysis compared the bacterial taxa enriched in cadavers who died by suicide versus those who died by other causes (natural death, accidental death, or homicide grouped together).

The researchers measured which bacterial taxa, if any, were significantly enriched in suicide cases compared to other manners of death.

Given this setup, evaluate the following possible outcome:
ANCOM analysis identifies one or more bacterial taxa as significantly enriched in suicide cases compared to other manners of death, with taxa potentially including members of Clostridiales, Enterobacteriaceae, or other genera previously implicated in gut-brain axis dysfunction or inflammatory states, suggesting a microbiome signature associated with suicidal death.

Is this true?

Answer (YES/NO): YES